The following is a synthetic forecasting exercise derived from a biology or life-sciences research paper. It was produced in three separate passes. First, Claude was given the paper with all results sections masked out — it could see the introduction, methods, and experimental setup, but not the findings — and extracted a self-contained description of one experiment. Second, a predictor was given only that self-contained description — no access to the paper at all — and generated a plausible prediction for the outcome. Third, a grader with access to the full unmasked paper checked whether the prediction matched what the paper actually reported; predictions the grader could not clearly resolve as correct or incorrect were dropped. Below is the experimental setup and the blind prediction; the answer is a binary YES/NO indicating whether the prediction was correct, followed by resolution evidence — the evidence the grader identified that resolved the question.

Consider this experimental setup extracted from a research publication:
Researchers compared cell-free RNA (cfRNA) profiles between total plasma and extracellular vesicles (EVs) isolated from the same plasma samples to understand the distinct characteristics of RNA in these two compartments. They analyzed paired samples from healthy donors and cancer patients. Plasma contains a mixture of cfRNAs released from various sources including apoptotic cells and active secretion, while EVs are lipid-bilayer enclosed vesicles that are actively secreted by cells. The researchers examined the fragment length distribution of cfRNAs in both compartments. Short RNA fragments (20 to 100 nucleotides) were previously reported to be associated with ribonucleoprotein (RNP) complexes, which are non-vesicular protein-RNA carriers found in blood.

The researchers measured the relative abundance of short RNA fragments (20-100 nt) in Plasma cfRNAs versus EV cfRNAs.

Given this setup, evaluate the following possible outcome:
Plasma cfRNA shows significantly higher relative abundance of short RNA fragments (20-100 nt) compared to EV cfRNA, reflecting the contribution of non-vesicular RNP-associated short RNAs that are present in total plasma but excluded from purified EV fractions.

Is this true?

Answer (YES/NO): YES